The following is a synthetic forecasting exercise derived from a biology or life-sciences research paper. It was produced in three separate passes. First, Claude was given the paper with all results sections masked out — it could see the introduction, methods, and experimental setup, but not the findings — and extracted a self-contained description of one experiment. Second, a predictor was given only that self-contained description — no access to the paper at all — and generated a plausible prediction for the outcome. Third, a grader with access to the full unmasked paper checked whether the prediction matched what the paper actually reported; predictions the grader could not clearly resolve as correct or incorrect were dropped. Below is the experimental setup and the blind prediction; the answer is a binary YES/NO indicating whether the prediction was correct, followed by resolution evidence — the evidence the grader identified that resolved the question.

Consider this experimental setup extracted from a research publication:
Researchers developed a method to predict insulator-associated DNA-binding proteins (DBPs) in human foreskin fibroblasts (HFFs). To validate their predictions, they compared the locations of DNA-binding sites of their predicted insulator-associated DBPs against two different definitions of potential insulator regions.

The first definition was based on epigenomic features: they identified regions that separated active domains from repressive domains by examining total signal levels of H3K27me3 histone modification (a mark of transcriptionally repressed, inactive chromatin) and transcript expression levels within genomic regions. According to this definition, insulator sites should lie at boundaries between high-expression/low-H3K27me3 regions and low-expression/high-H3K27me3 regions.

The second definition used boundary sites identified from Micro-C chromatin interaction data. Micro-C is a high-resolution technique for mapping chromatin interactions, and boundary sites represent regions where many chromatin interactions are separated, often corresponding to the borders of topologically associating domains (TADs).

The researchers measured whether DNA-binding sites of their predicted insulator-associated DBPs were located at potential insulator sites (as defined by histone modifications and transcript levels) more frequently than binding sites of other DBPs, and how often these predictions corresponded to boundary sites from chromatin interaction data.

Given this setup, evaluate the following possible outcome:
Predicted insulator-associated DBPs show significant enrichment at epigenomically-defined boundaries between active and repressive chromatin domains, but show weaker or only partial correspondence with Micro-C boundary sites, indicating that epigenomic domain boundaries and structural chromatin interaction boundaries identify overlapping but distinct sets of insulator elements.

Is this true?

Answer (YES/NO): NO